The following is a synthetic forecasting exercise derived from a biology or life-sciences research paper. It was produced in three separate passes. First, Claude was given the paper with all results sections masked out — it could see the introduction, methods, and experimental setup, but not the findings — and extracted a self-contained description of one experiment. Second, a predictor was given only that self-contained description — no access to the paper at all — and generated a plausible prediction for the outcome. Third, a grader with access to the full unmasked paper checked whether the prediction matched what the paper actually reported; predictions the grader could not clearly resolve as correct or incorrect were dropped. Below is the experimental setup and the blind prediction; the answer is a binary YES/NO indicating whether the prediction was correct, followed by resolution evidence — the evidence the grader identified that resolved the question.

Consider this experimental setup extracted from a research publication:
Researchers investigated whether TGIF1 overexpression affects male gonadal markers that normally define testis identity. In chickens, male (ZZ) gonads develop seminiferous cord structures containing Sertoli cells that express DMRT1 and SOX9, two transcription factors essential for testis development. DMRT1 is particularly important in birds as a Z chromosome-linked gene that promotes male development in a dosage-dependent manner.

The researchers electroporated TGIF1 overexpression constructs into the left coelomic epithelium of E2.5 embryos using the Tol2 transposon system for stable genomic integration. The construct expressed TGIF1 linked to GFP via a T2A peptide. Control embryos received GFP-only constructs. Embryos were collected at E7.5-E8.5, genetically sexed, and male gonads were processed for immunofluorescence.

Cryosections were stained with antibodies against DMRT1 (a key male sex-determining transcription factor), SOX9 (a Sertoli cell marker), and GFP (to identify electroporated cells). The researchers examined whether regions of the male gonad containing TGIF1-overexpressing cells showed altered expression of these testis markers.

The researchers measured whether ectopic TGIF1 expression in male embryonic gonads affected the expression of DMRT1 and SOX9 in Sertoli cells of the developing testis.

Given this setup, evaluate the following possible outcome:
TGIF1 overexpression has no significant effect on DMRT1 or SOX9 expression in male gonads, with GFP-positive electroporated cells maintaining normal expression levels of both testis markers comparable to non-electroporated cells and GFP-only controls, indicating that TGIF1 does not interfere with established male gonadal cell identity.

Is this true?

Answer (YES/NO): YES